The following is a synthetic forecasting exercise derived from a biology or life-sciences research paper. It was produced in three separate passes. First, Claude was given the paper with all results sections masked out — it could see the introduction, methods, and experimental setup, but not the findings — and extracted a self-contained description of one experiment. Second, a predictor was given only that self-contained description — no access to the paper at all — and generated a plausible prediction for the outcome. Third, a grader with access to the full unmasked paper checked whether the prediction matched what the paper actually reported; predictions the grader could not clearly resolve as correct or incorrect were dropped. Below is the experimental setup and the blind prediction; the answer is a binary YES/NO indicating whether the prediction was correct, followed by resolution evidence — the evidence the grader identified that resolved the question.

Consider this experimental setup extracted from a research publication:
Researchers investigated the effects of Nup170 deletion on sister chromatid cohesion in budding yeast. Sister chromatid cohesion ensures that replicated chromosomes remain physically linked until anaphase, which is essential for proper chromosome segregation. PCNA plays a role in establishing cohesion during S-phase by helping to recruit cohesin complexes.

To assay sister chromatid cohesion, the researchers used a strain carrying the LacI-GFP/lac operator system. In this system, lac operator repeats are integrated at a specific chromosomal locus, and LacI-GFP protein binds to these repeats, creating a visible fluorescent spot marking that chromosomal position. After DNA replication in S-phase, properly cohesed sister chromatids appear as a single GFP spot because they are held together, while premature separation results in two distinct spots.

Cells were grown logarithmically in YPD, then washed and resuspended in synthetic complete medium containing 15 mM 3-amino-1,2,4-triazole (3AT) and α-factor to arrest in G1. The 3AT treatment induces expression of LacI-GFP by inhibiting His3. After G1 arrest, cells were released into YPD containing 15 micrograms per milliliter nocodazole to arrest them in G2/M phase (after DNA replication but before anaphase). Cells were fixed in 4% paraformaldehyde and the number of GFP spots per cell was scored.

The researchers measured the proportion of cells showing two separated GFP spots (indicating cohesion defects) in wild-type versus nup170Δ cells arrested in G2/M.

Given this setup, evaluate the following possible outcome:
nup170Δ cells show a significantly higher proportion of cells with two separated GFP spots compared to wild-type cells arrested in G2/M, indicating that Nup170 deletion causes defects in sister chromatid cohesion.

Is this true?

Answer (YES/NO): NO